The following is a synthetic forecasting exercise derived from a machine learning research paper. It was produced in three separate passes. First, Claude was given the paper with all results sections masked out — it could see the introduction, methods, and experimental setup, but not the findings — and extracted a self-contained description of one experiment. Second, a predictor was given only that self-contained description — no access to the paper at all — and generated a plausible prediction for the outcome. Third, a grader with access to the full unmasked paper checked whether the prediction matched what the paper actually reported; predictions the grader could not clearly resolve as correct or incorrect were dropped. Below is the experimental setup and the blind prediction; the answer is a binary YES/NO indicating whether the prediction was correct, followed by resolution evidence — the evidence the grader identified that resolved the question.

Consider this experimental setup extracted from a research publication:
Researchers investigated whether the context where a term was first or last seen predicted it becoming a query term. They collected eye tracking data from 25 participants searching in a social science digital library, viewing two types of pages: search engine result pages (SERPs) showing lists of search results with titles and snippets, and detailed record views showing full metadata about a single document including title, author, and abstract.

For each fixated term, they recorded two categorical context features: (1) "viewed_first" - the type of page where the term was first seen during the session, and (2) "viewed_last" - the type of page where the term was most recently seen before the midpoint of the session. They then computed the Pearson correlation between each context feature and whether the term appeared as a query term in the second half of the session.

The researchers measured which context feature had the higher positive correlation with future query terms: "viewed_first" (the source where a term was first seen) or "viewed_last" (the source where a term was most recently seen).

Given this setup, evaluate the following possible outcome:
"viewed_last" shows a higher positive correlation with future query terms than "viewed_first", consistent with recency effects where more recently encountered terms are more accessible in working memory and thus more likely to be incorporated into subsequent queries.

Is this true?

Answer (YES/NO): YES